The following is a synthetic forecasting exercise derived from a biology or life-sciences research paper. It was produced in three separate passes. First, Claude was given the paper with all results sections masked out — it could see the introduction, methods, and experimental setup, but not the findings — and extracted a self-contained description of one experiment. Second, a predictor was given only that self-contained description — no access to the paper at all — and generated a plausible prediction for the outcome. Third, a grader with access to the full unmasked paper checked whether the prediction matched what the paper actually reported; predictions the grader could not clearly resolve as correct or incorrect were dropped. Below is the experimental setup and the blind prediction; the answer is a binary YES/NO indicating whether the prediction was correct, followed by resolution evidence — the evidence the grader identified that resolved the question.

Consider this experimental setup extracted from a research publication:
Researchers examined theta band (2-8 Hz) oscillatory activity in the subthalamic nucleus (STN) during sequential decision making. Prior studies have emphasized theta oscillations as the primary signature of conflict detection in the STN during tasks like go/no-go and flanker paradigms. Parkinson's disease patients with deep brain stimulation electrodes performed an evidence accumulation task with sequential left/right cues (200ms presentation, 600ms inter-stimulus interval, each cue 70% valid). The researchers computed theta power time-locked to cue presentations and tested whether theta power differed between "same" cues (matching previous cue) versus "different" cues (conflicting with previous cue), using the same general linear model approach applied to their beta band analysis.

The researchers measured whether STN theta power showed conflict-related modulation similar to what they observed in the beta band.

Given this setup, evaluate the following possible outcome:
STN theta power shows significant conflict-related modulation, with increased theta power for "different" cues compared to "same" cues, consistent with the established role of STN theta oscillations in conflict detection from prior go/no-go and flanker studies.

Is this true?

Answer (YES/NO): NO